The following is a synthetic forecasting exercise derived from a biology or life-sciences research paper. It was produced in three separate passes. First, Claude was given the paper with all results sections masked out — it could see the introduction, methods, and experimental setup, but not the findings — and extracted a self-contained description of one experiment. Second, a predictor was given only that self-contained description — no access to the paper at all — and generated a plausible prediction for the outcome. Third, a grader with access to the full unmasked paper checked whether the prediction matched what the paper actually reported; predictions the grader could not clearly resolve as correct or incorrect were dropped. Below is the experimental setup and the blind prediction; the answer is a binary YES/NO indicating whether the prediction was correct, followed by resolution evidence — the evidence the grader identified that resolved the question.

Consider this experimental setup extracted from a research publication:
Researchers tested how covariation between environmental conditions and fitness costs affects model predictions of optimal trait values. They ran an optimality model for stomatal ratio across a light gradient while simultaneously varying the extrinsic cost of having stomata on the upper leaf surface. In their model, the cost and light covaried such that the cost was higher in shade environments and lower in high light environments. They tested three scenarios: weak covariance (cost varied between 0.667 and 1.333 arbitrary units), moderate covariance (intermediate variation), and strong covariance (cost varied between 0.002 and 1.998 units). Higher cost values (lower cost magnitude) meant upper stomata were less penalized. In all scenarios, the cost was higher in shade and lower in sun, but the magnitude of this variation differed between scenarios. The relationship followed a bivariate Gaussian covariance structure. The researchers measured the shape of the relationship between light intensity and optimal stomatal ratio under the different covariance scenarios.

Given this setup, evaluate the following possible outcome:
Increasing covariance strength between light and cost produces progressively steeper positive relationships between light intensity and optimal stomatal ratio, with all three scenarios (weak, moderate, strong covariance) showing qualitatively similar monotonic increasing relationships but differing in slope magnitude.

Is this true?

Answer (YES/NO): NO